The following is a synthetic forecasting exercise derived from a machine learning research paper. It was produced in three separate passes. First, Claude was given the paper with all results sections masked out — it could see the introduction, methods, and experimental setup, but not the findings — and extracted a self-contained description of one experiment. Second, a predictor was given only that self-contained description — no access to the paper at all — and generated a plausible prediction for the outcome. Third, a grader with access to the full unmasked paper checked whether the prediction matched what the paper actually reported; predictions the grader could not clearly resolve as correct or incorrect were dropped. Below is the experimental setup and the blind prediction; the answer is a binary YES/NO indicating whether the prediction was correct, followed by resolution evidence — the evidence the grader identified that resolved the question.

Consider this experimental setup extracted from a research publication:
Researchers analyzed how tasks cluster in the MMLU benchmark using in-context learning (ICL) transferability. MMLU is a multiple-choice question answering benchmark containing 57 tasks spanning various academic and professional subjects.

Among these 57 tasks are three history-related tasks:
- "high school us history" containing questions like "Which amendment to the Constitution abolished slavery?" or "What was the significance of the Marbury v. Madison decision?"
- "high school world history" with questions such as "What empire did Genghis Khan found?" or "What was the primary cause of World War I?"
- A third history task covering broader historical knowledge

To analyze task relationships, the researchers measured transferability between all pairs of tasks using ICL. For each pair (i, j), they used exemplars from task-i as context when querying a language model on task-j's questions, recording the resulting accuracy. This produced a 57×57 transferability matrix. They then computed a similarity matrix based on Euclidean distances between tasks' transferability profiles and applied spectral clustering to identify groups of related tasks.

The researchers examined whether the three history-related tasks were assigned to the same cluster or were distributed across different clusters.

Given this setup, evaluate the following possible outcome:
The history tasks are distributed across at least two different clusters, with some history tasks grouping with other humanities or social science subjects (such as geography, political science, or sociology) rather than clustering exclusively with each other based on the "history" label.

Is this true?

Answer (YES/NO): NO